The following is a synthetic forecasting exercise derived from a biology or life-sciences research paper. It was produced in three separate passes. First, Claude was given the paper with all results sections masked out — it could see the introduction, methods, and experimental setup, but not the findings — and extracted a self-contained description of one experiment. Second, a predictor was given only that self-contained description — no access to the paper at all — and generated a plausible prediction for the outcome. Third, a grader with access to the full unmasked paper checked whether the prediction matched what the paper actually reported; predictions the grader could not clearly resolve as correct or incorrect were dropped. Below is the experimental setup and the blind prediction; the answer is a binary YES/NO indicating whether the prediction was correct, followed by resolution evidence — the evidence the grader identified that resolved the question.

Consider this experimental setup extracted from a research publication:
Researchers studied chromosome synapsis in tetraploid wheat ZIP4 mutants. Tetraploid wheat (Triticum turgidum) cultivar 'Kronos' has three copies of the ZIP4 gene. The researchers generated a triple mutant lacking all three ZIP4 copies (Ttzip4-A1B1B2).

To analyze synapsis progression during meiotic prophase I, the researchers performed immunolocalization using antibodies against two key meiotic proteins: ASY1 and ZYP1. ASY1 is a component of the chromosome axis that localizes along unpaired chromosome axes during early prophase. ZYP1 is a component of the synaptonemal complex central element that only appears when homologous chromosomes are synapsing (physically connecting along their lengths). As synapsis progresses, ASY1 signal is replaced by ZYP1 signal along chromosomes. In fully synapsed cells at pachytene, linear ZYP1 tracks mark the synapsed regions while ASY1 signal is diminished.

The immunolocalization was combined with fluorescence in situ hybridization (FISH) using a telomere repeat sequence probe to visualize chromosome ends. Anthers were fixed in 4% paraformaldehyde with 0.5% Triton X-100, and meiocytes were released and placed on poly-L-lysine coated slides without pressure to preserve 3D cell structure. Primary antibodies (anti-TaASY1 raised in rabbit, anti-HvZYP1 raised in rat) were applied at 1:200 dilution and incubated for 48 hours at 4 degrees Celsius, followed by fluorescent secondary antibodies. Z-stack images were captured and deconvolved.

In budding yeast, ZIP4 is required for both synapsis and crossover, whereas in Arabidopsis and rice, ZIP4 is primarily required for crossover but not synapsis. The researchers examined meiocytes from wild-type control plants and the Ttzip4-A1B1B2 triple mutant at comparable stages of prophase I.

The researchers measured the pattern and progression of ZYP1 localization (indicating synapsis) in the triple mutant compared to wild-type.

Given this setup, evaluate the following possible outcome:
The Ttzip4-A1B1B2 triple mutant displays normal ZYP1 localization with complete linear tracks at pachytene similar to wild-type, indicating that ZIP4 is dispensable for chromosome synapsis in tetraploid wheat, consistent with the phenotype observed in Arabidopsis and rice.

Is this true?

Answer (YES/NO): NO